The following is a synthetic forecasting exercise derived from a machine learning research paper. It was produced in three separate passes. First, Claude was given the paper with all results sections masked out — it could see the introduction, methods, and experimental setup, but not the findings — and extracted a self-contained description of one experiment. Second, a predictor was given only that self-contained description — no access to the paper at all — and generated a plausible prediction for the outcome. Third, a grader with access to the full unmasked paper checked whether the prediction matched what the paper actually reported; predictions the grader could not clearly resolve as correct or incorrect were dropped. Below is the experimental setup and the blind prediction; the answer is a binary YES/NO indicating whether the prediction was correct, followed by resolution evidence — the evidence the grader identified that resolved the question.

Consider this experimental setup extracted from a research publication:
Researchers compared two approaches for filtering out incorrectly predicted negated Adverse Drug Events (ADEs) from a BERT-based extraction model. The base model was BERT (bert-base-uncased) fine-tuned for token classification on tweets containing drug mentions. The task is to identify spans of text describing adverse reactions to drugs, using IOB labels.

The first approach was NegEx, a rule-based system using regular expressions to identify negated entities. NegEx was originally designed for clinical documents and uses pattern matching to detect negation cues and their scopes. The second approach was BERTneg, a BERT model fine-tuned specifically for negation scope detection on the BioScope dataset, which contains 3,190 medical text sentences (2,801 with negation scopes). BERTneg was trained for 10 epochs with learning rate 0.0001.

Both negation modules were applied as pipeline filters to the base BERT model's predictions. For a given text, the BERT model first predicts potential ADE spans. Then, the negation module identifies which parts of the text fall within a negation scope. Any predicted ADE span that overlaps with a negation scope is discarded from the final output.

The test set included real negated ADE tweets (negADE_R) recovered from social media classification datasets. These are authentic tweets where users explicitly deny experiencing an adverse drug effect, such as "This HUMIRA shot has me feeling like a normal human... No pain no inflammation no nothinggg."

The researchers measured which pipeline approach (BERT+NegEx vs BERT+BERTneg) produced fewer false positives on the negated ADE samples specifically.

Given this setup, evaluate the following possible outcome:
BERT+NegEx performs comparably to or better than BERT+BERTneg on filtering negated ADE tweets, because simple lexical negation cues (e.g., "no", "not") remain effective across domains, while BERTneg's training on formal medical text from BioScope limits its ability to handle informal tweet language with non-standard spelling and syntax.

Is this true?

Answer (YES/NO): YES